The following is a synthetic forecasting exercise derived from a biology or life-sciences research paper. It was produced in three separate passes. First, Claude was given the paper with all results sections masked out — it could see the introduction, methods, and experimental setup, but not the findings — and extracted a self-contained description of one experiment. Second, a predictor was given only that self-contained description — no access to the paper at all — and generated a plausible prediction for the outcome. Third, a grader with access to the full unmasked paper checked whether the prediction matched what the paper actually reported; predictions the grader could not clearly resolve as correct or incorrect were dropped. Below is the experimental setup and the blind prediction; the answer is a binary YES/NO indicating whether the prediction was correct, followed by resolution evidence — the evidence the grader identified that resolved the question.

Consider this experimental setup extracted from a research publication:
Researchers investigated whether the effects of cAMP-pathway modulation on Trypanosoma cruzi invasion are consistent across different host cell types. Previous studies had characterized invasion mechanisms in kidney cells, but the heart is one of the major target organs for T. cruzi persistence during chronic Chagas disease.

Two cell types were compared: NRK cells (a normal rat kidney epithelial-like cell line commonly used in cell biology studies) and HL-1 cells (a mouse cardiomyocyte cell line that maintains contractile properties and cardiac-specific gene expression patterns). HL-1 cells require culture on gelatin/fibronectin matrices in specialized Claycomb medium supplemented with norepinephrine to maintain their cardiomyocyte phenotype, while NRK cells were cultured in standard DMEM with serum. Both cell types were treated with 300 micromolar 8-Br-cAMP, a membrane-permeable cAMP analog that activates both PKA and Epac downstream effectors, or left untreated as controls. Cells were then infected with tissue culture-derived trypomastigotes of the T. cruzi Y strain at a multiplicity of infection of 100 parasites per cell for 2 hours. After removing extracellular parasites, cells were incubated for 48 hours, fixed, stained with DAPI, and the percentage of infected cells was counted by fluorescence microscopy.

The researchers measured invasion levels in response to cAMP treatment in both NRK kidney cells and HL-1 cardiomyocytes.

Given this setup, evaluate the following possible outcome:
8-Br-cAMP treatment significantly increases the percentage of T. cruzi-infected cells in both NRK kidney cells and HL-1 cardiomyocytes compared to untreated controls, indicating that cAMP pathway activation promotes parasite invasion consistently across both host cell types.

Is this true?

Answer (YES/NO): YES